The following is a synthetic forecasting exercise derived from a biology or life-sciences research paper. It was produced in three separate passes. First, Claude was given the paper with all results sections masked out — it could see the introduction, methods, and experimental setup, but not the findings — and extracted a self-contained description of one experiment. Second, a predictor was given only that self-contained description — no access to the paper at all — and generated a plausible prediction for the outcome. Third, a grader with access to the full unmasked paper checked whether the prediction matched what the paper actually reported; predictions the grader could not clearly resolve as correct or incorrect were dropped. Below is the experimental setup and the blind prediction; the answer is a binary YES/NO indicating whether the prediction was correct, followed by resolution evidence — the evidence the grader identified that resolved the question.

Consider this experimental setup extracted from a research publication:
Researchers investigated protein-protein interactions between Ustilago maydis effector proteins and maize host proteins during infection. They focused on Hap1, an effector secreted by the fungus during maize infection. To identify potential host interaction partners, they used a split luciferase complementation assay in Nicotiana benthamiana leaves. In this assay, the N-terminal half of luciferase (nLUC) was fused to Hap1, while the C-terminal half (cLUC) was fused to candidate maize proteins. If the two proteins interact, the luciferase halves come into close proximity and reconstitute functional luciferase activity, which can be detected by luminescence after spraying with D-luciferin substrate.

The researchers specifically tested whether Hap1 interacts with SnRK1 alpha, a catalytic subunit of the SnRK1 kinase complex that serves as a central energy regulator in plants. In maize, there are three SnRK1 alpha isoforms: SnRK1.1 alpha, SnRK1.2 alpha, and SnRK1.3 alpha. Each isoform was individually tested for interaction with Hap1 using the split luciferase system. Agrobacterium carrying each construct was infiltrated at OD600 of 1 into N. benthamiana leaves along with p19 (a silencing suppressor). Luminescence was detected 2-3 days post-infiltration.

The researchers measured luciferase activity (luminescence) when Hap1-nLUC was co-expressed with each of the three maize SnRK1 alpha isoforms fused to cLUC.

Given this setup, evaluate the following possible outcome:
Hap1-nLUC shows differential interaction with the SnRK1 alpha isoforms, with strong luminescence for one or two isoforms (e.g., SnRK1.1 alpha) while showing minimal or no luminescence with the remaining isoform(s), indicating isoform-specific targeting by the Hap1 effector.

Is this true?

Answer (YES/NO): NO